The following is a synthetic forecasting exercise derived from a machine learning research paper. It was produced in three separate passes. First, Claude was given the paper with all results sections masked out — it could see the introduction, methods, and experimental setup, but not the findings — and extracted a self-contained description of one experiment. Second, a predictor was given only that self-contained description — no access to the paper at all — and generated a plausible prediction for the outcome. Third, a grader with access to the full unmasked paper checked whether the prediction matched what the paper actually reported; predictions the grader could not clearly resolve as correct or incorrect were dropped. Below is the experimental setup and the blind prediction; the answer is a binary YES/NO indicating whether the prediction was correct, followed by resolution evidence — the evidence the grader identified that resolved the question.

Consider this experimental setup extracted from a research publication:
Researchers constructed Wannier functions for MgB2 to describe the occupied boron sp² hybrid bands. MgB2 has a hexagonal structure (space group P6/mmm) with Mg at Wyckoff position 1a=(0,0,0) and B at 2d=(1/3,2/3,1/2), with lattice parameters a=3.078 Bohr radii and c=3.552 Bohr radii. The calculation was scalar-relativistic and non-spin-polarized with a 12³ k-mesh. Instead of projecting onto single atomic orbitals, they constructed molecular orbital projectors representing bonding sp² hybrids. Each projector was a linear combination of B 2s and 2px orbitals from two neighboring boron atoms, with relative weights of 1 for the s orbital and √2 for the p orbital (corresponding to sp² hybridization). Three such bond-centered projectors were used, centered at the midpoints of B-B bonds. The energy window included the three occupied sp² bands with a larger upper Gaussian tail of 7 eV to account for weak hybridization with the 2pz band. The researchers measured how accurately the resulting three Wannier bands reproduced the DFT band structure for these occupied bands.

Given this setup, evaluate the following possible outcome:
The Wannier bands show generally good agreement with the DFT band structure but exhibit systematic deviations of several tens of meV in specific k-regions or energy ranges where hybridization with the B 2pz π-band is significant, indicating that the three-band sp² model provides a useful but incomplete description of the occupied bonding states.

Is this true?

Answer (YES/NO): NO